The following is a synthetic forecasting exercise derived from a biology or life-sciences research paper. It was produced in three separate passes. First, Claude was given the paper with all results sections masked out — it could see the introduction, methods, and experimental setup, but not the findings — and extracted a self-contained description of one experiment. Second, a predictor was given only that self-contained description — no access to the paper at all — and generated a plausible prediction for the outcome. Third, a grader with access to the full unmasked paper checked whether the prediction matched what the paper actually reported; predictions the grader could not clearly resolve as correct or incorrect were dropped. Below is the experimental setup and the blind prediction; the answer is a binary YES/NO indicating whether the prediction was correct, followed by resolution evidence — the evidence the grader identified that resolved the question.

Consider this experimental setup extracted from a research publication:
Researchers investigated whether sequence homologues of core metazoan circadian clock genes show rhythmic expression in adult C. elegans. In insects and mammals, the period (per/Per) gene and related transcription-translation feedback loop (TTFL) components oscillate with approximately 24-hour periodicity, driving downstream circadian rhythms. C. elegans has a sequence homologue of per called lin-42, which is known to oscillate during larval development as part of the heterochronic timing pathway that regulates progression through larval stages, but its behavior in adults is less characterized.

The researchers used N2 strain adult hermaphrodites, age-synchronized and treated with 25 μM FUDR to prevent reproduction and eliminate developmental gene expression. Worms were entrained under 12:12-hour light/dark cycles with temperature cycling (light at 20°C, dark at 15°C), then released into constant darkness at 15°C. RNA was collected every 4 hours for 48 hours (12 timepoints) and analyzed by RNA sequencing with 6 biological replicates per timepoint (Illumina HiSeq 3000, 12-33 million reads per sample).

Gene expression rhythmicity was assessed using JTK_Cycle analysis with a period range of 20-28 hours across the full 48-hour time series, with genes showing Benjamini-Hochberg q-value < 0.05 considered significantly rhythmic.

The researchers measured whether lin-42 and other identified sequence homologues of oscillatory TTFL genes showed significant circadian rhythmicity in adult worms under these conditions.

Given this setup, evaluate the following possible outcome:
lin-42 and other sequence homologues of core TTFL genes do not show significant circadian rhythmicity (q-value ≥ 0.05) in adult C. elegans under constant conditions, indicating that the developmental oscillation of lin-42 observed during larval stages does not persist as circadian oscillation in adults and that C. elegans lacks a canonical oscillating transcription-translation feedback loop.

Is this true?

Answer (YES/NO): YES